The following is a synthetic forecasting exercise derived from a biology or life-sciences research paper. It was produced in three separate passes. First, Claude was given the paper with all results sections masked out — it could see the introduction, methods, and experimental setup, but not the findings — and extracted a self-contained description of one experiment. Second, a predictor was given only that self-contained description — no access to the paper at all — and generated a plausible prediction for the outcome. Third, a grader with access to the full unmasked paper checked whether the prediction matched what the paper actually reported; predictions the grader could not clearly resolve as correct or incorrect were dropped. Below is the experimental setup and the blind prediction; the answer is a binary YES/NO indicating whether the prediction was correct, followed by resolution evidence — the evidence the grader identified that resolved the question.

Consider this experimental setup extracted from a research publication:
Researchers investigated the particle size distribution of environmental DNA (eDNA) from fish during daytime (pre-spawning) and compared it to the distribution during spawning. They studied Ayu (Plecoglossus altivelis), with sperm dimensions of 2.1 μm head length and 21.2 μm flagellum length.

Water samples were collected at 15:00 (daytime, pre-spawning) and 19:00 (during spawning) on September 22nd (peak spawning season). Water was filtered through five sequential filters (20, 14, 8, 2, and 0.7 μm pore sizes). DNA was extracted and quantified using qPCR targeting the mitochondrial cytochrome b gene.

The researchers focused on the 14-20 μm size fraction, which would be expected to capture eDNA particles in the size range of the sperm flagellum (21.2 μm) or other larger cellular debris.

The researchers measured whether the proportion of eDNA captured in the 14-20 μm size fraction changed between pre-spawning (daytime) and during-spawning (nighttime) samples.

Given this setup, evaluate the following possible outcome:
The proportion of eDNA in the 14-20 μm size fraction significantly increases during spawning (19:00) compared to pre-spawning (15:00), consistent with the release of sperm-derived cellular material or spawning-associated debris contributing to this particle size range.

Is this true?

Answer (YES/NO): NO